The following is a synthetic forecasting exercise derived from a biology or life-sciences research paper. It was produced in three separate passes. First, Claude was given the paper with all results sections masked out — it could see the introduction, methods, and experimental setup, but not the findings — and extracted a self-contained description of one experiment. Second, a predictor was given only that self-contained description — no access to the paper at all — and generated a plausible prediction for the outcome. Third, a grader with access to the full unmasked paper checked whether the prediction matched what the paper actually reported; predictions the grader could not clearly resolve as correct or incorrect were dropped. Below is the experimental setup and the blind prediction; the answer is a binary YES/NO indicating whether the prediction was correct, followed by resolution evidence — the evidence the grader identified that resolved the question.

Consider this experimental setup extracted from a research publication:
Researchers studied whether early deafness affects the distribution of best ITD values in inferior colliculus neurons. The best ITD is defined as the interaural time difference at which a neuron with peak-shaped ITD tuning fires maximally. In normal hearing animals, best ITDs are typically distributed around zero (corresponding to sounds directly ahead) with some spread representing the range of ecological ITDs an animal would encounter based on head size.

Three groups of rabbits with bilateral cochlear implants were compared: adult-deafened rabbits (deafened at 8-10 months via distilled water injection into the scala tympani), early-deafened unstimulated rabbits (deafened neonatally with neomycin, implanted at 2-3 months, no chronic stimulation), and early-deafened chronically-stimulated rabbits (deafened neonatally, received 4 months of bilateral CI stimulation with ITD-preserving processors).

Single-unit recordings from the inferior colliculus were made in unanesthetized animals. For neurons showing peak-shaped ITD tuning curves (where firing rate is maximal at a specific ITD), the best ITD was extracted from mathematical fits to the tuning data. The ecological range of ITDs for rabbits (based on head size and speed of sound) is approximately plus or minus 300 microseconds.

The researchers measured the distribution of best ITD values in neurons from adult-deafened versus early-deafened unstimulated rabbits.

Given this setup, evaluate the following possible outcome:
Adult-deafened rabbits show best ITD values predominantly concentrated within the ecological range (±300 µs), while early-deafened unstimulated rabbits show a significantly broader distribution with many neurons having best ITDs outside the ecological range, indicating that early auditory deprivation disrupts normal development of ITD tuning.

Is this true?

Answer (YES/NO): NO